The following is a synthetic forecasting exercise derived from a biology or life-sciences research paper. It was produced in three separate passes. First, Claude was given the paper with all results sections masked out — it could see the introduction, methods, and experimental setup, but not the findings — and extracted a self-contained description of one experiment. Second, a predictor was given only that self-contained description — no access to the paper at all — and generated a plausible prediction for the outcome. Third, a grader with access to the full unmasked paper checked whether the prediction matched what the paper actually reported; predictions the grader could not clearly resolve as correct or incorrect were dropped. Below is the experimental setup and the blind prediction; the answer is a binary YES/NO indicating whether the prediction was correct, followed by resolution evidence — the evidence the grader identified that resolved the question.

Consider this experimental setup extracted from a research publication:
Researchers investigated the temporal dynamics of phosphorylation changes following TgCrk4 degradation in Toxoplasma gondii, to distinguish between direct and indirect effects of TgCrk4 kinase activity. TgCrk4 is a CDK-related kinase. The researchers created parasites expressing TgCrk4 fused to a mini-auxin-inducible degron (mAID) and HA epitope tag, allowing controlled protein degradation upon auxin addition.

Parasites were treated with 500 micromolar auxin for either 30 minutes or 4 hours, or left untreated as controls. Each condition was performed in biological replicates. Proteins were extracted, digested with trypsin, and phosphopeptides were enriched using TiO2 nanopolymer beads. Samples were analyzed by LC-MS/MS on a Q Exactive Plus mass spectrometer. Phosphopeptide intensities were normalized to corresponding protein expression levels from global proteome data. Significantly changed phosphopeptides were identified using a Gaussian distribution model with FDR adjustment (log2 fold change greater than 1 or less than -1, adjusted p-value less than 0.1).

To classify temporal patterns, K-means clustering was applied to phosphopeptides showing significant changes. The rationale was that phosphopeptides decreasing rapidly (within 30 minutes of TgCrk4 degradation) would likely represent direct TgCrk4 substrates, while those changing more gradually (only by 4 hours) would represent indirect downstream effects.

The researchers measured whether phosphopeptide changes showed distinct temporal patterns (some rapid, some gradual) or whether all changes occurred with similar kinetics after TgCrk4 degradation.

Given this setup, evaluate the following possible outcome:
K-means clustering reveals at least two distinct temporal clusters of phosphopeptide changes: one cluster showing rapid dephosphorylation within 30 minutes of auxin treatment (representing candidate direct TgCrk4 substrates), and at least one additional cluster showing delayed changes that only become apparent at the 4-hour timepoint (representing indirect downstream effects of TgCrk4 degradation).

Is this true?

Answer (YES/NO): YES